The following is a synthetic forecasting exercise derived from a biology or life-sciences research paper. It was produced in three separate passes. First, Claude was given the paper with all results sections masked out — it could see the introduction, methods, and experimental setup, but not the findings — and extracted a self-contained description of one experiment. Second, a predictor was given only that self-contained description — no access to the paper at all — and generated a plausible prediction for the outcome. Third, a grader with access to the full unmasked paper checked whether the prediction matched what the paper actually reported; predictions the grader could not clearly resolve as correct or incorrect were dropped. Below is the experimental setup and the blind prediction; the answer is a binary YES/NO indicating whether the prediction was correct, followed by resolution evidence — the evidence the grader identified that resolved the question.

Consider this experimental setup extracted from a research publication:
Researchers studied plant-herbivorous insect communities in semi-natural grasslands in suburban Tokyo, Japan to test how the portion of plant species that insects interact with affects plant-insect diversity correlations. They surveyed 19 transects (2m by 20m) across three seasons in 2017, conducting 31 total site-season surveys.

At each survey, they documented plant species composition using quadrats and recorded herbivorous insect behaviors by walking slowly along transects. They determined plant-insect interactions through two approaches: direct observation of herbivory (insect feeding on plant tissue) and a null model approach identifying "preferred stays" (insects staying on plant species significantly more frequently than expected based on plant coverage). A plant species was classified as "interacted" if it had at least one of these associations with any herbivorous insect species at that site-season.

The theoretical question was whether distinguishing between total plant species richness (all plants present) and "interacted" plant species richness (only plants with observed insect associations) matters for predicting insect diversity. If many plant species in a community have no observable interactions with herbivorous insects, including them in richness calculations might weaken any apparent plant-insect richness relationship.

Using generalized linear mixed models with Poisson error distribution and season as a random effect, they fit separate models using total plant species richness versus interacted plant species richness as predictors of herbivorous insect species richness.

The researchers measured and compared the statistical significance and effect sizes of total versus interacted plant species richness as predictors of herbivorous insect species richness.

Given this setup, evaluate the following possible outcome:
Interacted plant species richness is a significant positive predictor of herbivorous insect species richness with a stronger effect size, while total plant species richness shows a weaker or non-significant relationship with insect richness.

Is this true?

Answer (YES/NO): YES